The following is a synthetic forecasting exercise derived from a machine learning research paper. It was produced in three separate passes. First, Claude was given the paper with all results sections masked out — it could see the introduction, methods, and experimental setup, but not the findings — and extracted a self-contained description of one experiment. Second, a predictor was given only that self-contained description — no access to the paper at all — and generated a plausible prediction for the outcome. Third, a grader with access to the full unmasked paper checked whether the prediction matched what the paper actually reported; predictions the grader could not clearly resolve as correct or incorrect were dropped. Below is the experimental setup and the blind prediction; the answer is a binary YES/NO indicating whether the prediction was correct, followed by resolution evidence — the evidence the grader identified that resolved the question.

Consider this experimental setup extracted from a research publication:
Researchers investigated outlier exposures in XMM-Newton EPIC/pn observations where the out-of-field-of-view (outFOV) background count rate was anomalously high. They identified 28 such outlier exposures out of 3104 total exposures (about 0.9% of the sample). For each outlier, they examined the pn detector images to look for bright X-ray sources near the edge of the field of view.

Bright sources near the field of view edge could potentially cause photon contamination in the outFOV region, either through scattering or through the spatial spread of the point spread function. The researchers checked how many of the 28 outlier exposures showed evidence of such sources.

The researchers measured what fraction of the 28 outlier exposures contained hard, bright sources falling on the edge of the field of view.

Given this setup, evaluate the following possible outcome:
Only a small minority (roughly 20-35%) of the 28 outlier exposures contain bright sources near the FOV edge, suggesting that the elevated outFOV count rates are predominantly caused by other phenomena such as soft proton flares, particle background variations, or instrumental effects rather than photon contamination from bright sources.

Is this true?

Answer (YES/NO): YES